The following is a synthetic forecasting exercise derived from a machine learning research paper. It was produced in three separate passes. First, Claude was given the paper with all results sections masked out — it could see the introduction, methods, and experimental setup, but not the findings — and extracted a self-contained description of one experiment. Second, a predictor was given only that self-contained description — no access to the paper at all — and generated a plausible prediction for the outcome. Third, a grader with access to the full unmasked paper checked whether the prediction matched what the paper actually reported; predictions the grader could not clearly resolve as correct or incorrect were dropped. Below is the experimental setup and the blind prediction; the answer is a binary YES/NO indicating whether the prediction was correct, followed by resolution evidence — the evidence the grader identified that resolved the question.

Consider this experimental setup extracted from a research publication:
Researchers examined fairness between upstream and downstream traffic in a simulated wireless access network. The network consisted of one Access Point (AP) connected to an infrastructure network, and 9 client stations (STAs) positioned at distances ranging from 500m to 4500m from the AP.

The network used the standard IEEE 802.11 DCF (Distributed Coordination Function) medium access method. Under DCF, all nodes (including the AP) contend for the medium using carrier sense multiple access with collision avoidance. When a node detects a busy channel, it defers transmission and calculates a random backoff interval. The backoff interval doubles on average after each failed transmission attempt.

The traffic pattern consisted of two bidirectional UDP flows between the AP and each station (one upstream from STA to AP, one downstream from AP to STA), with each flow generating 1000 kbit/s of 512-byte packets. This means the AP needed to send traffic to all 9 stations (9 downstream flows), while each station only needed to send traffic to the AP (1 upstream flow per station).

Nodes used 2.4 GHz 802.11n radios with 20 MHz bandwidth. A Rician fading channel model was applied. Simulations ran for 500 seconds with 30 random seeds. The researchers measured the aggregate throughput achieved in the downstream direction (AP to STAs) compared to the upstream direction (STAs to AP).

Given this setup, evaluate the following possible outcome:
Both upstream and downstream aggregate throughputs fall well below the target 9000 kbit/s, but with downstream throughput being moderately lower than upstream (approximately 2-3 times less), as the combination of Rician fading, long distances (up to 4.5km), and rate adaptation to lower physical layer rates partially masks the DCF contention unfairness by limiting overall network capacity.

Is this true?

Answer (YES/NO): NO